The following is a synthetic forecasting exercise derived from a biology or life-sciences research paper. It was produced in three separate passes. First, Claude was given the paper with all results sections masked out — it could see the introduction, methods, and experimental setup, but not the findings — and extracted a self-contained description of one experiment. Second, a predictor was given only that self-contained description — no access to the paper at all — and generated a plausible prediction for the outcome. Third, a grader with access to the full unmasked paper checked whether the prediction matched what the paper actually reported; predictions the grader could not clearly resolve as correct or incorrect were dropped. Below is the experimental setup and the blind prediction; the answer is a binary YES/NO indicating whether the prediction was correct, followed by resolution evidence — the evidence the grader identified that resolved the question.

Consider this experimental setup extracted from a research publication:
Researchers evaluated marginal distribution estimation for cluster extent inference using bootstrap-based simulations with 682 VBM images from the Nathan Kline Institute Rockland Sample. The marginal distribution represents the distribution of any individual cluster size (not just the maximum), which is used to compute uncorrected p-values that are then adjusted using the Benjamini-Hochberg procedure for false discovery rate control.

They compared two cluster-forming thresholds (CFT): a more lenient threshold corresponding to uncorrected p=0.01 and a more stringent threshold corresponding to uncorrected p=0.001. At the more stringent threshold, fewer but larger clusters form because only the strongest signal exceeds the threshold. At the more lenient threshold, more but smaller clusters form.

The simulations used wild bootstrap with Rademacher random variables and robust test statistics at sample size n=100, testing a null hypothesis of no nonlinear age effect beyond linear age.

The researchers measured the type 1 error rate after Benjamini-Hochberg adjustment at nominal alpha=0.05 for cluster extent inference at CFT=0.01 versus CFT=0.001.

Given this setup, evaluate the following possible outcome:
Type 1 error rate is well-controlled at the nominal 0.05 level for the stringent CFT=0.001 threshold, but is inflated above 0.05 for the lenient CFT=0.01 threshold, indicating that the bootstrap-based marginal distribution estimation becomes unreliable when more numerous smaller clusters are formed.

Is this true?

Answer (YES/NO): NO